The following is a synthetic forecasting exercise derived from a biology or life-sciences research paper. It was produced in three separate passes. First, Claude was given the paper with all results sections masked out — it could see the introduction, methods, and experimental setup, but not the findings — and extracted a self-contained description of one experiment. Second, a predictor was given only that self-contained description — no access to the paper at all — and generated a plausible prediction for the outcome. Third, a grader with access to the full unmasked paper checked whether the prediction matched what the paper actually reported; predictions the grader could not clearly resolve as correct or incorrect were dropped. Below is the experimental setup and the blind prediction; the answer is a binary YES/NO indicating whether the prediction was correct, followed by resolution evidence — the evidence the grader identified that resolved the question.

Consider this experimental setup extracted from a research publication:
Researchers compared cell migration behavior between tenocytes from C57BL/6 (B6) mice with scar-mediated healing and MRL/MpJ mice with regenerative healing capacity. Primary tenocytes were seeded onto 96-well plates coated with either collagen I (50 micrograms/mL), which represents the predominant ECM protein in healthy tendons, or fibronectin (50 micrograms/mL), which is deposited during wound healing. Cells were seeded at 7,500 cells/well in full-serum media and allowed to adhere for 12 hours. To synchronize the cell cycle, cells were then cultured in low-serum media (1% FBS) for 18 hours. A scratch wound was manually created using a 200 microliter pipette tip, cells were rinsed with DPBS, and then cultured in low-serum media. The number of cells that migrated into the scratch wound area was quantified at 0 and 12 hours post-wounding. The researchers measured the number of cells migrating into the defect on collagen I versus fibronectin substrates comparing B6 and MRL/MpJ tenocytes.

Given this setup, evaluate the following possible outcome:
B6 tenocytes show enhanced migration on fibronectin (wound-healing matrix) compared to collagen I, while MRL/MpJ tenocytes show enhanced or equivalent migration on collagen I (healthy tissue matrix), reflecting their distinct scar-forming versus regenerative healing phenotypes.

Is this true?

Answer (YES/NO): NO